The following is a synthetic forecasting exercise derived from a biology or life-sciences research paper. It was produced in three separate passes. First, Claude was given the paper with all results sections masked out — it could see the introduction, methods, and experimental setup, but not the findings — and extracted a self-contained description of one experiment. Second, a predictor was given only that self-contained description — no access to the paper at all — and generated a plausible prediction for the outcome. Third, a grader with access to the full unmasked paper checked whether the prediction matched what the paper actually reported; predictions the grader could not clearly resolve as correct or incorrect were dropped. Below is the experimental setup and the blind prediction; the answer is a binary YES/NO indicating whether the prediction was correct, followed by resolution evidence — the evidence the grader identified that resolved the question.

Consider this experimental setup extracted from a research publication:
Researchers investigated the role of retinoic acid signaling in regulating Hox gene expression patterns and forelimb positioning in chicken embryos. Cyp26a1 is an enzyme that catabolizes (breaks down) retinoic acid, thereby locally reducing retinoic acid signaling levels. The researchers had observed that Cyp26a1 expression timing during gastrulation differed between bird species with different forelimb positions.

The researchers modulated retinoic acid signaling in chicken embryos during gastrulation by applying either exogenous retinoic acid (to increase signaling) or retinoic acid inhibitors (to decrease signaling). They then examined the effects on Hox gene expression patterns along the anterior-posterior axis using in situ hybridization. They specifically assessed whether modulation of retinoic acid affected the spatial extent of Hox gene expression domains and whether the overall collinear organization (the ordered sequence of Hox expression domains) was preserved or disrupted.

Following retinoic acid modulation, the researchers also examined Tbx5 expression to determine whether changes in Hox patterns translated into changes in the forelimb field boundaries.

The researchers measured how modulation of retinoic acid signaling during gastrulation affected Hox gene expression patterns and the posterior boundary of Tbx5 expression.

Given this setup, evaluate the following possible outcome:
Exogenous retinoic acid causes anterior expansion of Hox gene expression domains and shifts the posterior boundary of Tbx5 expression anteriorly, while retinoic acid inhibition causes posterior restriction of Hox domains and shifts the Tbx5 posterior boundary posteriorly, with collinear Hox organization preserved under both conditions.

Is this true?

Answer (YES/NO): NO